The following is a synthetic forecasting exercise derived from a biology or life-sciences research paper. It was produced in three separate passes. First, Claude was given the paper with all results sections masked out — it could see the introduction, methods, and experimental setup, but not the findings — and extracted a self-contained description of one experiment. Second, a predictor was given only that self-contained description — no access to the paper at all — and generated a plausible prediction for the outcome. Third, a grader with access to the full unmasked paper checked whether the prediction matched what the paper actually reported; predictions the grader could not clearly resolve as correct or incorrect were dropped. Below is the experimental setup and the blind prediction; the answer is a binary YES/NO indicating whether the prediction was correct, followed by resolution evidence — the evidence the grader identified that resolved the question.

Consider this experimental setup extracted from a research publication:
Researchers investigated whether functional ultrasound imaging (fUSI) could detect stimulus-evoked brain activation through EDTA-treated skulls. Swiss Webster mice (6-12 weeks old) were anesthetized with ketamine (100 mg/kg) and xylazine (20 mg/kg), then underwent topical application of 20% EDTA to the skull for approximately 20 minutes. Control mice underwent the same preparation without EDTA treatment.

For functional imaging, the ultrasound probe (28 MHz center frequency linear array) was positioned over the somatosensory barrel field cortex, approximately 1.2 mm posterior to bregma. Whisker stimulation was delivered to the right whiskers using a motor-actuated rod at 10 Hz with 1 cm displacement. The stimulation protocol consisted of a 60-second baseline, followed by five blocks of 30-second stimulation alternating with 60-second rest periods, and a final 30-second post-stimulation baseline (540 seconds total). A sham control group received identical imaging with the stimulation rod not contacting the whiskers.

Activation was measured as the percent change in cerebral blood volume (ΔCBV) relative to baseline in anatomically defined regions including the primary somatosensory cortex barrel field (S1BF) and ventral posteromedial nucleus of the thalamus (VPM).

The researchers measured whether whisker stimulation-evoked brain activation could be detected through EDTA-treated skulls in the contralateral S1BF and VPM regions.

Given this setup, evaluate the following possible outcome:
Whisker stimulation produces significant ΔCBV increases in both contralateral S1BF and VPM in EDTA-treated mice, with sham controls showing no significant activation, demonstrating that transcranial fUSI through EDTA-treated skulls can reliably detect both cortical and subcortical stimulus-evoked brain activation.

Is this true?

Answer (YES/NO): YES